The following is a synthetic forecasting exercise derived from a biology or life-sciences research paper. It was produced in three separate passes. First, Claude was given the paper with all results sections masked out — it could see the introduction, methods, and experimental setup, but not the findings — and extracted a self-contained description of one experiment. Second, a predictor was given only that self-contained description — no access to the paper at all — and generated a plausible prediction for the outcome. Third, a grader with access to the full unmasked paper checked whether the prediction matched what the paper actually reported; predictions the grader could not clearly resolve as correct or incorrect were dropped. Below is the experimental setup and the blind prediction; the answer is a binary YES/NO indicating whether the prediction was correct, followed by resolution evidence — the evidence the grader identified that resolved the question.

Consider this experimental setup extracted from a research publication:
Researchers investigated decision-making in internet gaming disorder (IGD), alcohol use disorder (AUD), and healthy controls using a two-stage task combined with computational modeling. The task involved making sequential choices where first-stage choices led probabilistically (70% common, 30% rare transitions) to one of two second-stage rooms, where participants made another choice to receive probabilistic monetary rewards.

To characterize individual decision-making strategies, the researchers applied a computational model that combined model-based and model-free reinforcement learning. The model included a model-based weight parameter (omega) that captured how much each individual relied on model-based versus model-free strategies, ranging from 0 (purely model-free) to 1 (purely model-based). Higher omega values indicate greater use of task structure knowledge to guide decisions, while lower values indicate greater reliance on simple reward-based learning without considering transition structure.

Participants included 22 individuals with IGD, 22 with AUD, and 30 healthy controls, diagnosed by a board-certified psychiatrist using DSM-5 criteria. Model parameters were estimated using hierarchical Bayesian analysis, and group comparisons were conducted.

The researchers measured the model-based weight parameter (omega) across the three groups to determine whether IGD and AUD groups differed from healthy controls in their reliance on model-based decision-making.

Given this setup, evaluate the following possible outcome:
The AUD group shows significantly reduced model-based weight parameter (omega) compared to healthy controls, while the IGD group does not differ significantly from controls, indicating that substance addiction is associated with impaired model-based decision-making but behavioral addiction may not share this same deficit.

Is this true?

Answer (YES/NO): NO